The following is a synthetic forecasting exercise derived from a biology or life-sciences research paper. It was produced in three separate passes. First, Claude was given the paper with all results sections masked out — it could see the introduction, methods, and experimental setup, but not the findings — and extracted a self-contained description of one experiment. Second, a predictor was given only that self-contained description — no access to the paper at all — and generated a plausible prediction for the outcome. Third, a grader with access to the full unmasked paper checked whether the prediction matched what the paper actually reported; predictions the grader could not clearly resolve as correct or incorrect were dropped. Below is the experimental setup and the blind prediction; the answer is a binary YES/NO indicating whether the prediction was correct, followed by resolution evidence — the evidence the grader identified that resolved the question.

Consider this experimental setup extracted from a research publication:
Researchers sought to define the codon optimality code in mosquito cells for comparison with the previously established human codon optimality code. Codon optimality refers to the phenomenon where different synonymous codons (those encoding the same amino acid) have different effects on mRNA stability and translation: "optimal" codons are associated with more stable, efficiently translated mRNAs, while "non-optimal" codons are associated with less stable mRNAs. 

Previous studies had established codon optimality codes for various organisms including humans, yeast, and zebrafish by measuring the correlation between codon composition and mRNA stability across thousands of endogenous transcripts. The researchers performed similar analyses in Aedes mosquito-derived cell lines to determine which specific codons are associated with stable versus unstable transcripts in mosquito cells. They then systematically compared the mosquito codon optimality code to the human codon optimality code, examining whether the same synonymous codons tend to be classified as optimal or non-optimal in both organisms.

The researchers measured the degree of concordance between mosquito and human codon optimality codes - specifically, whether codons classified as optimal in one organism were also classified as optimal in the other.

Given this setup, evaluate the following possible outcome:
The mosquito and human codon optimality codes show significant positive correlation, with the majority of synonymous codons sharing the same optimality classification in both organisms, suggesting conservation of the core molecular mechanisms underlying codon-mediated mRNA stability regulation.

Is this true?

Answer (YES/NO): NO